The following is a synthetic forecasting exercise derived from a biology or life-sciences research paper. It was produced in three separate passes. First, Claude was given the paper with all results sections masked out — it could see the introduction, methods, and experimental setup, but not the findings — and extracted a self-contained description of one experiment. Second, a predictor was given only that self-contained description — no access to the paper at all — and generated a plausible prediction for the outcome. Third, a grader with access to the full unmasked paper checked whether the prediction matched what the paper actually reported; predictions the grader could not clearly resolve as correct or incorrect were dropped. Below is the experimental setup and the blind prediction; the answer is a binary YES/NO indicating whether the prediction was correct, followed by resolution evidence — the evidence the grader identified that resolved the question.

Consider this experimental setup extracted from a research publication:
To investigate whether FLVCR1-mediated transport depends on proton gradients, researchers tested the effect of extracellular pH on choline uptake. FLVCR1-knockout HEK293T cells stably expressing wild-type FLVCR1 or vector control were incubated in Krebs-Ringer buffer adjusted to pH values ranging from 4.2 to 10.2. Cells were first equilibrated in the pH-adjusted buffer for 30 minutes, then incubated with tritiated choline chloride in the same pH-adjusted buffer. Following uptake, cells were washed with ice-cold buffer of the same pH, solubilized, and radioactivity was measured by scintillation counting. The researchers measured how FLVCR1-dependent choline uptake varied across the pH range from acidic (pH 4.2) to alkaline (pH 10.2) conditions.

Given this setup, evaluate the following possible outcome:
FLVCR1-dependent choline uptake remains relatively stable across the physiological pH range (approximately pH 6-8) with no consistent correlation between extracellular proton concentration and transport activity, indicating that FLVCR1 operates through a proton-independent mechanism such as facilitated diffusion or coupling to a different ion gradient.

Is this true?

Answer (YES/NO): NO